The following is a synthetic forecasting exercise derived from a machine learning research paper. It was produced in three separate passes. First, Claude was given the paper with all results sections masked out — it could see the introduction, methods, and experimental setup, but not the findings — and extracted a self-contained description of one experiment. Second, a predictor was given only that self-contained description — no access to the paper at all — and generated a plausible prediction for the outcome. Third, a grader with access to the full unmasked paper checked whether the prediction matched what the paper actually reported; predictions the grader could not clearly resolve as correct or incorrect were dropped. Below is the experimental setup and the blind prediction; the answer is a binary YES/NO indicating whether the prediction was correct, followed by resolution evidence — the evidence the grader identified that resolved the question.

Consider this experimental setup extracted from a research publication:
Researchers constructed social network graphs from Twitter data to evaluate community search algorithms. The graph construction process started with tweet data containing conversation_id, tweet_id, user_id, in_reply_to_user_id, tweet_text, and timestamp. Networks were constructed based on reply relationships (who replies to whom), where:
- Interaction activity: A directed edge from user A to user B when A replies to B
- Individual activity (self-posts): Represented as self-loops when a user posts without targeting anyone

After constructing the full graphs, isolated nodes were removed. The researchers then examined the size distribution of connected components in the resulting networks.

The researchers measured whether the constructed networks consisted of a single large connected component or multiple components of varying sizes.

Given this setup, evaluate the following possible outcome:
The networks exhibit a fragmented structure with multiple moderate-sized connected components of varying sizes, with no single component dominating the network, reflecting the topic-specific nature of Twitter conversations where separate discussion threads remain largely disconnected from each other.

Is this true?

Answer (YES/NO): NO